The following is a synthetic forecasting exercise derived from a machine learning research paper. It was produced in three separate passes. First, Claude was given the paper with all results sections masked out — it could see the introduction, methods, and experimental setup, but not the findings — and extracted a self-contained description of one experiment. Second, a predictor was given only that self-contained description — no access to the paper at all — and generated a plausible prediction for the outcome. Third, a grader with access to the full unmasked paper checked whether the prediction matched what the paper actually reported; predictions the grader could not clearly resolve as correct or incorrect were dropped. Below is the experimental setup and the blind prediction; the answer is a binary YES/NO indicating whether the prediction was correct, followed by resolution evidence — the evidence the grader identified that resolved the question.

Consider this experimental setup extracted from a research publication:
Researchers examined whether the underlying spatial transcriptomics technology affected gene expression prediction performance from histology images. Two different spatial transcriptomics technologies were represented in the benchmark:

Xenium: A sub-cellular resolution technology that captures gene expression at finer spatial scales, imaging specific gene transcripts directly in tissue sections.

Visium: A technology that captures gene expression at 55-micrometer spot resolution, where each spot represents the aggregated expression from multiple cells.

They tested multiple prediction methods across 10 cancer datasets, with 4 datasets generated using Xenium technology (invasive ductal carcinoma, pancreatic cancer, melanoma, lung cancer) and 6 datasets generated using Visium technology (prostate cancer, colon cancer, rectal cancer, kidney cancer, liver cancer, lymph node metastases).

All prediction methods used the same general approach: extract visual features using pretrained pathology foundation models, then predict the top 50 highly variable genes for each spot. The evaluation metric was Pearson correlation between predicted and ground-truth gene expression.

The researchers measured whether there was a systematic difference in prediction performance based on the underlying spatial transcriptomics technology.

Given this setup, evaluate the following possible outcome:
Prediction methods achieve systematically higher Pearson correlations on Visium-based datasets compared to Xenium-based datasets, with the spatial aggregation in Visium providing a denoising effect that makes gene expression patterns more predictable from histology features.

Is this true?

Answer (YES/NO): NO